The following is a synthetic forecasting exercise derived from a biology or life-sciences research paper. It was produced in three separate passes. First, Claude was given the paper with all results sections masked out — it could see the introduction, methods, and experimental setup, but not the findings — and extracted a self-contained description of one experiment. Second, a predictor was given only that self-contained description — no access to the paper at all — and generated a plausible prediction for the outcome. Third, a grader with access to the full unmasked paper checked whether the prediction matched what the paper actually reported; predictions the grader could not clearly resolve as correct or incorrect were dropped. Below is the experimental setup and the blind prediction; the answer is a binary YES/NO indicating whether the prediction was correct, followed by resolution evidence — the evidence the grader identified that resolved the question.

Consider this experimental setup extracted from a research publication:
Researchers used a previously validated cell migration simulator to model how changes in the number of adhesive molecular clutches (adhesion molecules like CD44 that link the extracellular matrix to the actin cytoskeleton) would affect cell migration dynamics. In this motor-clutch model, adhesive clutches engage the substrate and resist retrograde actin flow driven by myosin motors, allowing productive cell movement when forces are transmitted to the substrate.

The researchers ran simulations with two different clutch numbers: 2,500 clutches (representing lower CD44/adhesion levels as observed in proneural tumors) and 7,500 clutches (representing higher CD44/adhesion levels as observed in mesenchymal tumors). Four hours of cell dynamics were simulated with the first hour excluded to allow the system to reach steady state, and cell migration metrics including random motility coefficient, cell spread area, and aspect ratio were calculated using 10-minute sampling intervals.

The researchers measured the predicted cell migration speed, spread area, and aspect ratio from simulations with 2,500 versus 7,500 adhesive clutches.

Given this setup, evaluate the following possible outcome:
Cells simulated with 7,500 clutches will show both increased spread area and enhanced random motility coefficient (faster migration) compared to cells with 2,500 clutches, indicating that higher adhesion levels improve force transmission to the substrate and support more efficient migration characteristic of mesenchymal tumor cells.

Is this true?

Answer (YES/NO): YES